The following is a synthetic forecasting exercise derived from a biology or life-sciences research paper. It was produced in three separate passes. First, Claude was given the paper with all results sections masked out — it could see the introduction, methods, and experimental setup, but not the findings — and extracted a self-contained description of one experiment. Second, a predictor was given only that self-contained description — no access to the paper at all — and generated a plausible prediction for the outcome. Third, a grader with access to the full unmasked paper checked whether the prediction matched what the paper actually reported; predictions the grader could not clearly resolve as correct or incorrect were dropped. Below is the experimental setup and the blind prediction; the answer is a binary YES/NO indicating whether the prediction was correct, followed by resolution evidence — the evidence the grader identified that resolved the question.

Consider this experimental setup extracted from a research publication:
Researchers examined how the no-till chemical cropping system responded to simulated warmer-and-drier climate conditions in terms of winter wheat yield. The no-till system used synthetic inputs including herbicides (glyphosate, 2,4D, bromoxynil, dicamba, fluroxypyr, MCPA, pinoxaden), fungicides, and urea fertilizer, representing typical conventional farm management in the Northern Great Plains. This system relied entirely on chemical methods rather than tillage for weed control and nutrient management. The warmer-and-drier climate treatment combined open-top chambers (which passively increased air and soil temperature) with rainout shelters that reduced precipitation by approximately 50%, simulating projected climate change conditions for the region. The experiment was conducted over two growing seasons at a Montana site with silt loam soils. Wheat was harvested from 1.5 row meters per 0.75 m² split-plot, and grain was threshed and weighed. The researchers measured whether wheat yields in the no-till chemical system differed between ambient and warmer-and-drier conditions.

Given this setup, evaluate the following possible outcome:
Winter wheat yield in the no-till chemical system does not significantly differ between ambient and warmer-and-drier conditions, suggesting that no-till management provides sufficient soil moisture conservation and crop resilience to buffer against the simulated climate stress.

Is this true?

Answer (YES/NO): NO